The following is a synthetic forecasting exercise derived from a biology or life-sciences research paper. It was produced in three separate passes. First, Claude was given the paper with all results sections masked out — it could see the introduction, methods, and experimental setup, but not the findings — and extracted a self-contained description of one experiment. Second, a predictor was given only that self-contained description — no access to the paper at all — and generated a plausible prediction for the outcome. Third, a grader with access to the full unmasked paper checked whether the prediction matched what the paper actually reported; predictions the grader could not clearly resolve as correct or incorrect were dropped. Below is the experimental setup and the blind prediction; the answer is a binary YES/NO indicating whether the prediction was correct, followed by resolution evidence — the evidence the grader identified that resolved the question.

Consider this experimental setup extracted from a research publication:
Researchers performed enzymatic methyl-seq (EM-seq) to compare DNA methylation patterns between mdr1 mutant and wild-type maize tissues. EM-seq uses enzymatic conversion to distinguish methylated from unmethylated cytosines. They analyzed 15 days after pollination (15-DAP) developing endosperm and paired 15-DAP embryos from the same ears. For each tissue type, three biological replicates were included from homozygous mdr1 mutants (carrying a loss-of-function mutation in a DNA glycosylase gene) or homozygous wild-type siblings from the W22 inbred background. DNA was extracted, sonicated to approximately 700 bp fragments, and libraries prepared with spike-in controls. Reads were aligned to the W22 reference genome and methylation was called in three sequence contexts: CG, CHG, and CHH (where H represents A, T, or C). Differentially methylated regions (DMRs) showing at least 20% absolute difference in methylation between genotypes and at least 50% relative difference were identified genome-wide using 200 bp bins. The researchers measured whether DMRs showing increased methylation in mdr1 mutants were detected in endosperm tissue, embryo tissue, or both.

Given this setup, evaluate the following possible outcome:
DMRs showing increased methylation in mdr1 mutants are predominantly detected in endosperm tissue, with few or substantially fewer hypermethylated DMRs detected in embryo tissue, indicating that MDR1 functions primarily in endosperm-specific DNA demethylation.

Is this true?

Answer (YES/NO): YES